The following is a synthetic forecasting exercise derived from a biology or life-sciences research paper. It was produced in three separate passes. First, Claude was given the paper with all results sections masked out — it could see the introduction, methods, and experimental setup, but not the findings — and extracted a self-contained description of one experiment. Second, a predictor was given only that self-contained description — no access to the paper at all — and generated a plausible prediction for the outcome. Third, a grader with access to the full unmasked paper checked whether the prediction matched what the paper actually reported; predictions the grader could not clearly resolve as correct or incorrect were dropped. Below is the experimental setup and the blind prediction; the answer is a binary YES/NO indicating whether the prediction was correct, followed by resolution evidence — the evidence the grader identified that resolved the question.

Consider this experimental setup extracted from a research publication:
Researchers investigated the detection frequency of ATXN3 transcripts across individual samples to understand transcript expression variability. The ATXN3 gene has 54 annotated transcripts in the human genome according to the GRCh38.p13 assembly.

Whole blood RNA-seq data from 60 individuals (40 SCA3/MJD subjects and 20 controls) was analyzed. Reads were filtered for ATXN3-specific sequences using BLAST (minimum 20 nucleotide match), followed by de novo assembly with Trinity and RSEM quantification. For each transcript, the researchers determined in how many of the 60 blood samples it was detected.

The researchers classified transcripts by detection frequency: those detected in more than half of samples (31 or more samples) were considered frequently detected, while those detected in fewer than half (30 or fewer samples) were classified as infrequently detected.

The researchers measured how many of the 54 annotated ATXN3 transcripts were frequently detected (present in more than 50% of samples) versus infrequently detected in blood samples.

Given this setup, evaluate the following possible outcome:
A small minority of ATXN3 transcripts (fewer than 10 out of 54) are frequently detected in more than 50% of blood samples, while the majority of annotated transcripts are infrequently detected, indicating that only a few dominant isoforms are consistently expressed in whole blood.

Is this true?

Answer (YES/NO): YES